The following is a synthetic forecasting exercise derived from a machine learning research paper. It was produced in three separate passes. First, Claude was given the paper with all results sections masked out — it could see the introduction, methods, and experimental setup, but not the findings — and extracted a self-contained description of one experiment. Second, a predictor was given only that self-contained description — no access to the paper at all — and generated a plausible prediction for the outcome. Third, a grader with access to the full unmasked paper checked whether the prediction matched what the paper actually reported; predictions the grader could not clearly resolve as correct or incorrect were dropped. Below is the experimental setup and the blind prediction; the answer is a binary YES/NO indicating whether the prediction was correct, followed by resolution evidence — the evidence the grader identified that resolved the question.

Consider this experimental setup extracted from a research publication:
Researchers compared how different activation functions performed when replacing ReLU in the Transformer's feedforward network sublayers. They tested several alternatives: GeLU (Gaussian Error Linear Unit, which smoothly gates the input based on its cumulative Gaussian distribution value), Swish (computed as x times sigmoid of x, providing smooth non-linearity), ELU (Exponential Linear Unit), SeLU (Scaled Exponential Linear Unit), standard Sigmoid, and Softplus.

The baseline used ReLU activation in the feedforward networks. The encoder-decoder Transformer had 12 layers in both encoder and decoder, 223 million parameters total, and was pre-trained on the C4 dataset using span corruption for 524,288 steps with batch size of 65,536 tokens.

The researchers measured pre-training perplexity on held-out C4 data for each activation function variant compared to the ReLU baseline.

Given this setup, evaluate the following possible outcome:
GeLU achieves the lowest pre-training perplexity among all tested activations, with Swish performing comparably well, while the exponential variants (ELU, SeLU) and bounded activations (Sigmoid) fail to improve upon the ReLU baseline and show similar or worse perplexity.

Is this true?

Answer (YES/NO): YES